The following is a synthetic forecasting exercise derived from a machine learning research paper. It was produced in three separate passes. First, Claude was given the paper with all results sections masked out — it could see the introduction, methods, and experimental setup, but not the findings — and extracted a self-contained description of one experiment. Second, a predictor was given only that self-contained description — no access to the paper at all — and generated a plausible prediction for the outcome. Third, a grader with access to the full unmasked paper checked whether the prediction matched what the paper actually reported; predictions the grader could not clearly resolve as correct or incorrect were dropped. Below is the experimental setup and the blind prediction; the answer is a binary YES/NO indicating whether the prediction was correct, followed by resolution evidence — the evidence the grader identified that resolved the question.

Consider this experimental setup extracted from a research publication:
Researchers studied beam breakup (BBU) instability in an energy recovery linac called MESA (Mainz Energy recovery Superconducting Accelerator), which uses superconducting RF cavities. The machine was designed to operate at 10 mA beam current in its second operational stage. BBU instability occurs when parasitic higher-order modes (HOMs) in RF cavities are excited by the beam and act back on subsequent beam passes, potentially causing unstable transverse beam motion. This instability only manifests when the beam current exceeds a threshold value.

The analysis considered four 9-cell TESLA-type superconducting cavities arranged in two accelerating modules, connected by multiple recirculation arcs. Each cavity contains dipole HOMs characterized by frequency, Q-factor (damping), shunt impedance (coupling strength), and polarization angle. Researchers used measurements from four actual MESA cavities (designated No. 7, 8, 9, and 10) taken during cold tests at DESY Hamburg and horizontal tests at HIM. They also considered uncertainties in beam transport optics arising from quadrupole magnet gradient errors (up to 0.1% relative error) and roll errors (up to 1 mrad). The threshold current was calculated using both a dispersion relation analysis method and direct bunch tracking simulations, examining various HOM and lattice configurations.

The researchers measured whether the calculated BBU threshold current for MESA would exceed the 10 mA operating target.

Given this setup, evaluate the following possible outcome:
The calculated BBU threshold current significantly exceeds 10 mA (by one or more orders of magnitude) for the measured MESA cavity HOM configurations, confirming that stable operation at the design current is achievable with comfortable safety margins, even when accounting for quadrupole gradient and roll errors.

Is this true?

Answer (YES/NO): NO